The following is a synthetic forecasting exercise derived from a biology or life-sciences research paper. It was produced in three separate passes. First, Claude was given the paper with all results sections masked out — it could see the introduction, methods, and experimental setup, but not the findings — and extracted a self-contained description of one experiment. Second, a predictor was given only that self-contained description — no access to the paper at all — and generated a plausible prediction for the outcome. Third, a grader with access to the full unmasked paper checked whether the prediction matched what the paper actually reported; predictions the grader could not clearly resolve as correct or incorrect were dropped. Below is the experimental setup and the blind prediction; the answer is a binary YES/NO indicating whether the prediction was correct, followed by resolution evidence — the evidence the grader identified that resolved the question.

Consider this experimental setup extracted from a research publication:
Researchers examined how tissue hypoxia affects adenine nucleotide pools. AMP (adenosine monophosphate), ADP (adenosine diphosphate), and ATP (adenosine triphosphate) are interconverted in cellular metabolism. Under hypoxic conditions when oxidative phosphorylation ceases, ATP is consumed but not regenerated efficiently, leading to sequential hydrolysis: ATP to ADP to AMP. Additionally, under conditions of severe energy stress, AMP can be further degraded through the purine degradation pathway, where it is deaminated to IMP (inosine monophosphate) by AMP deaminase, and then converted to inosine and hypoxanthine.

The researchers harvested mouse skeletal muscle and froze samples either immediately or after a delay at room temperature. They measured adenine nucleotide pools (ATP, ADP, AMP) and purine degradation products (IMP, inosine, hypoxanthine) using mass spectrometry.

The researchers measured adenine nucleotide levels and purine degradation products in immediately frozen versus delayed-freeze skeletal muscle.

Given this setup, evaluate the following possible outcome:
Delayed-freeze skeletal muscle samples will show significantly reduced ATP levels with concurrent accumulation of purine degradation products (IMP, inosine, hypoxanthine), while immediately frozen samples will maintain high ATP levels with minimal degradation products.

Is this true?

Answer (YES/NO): NO